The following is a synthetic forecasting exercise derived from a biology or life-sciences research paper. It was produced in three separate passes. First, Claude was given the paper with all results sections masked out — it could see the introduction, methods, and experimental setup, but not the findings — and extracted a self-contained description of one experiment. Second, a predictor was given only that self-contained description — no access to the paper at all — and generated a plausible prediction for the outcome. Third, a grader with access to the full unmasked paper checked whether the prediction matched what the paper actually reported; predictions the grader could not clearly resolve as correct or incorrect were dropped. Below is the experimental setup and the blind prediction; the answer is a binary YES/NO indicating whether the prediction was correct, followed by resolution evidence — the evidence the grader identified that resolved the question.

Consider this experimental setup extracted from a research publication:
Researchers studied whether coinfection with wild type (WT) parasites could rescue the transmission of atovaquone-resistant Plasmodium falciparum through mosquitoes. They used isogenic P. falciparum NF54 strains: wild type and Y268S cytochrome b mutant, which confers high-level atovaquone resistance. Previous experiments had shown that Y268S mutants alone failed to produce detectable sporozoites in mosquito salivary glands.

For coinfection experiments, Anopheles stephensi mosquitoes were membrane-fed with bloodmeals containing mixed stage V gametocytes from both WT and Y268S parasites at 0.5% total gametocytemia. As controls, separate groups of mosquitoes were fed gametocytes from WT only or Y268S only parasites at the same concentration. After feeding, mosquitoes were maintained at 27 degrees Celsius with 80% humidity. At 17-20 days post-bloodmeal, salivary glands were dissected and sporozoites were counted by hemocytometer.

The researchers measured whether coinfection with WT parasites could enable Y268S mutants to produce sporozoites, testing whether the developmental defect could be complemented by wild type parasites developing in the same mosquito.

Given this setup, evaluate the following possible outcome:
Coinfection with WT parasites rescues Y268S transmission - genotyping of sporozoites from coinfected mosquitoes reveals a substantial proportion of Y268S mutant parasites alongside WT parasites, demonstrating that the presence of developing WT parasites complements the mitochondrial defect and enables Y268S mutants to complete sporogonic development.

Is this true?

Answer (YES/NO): NO